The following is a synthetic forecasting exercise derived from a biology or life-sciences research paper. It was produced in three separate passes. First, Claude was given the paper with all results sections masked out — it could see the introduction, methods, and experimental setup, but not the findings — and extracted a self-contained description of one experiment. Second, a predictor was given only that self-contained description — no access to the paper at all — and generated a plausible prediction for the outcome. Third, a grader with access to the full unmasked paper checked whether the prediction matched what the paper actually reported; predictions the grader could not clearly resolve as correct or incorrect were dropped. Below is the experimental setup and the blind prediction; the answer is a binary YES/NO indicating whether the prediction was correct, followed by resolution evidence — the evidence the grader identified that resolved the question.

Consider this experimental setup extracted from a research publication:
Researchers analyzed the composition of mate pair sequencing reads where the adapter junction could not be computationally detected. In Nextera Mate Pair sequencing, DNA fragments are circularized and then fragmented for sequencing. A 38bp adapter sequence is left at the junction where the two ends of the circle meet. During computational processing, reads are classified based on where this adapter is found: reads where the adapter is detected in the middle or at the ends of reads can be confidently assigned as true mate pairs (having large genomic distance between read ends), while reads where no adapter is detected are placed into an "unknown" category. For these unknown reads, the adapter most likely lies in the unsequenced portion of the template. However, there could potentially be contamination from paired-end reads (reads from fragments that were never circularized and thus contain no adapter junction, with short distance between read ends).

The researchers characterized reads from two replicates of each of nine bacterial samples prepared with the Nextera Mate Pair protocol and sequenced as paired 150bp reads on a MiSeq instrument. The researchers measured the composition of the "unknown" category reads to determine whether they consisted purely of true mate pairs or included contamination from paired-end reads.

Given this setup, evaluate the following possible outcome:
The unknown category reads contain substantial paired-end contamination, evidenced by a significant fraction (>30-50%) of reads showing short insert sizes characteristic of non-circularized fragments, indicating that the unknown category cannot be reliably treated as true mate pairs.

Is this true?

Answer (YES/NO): NO